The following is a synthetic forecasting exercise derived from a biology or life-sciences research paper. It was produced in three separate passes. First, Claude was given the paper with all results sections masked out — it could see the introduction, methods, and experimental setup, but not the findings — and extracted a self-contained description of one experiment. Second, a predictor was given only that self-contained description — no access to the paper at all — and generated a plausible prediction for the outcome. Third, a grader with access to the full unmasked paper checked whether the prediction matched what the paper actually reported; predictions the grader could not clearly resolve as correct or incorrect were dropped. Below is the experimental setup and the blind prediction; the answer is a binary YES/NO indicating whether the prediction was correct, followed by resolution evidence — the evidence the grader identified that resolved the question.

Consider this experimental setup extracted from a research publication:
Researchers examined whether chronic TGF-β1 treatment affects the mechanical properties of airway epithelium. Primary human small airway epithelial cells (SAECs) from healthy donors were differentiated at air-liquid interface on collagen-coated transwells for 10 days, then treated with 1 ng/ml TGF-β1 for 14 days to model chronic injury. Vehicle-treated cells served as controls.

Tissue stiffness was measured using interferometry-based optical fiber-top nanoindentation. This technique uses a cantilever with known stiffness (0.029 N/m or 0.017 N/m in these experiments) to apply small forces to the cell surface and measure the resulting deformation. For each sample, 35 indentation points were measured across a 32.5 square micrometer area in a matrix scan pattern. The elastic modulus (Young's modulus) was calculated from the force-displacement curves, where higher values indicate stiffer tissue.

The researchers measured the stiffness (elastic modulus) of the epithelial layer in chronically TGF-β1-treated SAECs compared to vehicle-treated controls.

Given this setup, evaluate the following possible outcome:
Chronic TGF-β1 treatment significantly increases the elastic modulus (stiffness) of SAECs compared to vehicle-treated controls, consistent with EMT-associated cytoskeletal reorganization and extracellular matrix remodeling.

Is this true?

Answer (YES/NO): YES